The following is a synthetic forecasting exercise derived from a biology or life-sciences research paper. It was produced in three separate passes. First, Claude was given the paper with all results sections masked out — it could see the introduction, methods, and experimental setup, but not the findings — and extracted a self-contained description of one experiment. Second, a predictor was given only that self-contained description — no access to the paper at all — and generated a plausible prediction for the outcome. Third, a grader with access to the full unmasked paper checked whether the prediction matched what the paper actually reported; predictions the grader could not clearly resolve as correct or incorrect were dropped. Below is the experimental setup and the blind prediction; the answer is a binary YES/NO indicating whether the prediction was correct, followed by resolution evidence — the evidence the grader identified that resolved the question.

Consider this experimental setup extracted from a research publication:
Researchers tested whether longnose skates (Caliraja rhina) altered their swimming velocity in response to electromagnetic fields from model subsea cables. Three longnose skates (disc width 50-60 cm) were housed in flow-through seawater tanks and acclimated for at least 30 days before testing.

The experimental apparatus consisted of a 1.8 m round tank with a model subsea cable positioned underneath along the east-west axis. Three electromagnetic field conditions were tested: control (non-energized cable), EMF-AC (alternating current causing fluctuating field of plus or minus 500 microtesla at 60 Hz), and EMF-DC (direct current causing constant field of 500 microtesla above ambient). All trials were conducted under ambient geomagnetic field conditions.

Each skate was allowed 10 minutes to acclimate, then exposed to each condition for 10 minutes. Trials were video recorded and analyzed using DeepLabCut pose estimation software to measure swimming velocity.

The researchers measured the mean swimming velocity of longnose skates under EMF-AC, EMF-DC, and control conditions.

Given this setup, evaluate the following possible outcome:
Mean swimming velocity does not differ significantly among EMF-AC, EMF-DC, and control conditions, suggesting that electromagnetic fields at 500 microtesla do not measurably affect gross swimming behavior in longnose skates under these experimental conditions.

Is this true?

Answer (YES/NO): NO